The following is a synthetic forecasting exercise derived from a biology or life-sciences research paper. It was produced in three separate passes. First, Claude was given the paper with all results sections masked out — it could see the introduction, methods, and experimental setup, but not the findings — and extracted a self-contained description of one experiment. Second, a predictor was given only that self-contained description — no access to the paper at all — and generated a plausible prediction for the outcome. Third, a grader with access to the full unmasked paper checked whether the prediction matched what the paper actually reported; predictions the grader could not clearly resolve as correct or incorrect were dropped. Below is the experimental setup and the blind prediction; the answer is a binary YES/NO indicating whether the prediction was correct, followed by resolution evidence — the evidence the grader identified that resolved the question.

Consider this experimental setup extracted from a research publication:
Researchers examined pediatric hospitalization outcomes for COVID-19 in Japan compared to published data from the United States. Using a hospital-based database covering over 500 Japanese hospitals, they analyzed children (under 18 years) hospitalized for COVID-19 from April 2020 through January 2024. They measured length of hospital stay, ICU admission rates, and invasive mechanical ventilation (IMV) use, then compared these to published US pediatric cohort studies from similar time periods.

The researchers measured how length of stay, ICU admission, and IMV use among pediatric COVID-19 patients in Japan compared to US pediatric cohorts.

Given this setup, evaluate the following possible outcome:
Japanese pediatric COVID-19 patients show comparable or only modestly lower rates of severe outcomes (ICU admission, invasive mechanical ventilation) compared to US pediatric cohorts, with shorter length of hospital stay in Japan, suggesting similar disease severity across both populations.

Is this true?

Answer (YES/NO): NO